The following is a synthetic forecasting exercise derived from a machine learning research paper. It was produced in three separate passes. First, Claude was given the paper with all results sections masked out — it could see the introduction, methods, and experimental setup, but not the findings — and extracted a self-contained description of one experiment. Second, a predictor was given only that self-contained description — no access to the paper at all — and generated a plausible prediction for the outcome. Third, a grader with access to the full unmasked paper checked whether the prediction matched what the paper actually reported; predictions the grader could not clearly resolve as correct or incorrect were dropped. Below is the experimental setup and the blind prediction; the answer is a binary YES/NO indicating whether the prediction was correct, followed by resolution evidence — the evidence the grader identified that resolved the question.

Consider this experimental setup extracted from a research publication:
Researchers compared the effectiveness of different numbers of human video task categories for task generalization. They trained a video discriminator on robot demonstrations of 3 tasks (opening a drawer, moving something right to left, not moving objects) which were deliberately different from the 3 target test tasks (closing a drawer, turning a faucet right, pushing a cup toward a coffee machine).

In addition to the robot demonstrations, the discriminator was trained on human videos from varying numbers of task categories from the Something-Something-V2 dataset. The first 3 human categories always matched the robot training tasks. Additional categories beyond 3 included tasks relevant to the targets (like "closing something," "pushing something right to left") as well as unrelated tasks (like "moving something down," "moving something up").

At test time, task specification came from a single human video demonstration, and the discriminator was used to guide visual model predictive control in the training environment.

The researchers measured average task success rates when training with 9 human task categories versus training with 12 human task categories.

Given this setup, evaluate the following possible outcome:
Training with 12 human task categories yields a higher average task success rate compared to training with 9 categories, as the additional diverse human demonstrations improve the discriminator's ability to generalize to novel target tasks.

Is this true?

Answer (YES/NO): NO